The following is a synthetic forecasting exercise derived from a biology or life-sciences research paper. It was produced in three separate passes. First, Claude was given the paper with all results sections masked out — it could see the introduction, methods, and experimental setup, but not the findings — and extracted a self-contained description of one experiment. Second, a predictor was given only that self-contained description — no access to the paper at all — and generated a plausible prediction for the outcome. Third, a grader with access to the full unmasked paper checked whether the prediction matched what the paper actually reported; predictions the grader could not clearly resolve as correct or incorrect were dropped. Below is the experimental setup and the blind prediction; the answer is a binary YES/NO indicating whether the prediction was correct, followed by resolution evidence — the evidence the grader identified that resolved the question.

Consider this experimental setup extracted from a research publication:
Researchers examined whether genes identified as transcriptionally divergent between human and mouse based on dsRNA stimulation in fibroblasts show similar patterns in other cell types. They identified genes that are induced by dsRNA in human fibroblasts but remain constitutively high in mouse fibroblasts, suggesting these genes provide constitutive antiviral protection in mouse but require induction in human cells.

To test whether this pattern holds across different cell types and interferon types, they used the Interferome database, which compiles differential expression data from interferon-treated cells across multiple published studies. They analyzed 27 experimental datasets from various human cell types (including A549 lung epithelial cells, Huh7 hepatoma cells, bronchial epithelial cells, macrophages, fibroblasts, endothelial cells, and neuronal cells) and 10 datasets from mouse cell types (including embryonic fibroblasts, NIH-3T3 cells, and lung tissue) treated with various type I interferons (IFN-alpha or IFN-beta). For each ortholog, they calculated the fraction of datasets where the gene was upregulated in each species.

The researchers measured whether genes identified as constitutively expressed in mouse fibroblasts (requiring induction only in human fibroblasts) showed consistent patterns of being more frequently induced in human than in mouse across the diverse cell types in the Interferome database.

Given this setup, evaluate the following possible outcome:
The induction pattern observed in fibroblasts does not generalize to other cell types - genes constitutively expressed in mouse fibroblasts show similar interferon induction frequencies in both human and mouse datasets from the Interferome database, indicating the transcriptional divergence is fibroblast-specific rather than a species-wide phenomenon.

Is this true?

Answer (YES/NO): NO